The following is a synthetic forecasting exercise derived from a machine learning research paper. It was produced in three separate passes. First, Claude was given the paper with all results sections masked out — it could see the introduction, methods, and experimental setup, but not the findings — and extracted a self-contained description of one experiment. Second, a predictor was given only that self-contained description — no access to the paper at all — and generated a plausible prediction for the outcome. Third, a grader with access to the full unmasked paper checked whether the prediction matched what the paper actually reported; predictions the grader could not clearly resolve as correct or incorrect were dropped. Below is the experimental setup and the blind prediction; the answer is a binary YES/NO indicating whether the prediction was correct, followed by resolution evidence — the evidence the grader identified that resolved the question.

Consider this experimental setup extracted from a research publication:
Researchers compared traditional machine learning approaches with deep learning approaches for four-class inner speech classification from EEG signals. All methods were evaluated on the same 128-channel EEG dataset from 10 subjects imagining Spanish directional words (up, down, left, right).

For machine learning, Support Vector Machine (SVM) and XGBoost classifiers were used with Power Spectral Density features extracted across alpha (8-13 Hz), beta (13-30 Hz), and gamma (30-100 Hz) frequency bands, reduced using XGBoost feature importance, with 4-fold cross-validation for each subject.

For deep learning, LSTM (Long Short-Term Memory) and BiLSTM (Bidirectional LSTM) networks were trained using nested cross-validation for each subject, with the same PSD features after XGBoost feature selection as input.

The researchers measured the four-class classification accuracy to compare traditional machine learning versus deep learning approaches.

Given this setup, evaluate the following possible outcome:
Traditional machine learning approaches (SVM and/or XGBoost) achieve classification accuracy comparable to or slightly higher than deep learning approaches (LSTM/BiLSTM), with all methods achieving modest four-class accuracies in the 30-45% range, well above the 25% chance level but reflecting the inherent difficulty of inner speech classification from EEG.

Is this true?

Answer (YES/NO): NO